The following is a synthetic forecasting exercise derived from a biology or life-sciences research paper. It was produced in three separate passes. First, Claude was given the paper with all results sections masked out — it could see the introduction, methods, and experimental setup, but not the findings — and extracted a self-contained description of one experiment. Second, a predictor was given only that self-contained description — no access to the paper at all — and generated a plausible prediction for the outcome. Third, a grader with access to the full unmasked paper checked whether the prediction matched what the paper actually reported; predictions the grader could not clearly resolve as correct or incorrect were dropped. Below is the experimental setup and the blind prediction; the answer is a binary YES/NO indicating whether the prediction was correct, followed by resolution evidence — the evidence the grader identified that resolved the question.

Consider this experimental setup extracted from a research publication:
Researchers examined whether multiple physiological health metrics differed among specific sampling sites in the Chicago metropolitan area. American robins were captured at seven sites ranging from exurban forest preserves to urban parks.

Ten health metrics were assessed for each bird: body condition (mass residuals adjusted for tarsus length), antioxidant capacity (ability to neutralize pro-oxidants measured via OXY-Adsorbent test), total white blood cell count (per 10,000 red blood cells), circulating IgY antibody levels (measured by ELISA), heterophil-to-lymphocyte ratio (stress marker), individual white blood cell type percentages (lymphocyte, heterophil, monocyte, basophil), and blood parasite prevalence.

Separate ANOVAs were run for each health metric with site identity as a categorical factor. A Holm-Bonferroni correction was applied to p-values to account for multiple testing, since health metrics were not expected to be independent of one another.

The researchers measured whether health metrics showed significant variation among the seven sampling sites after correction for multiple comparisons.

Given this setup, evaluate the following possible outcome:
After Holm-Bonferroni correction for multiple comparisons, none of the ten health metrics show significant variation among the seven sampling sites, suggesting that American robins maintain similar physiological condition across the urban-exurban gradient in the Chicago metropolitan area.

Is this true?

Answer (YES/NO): NO